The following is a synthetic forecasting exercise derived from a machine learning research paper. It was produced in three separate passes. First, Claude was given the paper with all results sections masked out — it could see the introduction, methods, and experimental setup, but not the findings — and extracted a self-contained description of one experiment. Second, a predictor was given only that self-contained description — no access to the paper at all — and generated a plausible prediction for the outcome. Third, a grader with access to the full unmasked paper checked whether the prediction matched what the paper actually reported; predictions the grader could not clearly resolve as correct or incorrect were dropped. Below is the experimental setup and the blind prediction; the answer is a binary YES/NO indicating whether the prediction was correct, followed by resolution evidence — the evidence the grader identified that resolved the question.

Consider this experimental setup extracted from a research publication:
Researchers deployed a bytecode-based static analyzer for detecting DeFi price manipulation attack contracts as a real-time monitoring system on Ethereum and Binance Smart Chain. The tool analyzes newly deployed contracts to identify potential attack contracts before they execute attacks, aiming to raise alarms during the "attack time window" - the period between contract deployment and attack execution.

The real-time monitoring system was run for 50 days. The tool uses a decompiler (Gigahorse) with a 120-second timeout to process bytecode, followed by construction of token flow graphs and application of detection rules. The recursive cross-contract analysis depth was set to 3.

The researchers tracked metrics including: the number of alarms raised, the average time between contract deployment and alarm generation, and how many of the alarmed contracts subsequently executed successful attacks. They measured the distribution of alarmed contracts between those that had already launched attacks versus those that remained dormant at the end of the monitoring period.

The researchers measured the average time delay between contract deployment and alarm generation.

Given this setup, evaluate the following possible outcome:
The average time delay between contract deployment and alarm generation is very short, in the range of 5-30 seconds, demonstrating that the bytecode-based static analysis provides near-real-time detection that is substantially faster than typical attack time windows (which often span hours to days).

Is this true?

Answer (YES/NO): NO